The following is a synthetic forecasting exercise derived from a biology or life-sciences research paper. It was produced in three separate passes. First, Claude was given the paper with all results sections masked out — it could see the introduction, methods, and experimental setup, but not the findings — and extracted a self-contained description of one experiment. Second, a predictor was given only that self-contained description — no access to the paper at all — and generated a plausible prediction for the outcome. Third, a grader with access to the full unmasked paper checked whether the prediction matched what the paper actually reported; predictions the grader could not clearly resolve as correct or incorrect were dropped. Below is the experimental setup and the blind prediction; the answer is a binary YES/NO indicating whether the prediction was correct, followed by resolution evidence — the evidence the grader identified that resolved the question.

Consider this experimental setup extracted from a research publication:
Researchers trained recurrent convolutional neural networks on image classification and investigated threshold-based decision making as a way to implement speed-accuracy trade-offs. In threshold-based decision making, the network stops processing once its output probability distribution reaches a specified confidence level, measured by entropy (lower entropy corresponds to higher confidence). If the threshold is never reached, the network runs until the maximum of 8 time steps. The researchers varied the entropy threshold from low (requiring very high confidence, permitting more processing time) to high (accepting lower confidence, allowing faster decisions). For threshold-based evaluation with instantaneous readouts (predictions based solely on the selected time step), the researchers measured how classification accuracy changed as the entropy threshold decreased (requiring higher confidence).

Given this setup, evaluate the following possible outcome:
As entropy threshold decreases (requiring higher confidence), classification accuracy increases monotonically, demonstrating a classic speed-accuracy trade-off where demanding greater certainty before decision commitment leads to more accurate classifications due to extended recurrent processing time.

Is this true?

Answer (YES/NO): NO